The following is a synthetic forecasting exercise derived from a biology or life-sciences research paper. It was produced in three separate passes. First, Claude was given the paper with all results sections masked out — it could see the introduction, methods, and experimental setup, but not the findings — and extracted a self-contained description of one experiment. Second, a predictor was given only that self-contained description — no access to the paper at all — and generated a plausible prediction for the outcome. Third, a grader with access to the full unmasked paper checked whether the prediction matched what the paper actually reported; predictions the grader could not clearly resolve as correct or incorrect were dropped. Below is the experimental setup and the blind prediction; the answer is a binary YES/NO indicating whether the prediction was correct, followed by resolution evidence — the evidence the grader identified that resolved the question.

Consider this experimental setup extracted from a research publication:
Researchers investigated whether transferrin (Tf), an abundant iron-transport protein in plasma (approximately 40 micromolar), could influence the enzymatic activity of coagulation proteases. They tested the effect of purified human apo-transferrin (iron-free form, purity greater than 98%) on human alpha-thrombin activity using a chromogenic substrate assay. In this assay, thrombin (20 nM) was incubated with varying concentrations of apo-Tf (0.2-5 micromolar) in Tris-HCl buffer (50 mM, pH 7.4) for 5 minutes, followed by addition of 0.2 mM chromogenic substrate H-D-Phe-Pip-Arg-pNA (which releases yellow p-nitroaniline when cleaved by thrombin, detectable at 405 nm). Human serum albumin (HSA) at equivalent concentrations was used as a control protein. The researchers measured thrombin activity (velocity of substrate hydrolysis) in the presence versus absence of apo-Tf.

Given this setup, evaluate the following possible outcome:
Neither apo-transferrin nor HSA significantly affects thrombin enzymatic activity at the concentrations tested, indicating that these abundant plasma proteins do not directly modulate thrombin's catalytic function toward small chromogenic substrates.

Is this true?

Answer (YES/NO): NO